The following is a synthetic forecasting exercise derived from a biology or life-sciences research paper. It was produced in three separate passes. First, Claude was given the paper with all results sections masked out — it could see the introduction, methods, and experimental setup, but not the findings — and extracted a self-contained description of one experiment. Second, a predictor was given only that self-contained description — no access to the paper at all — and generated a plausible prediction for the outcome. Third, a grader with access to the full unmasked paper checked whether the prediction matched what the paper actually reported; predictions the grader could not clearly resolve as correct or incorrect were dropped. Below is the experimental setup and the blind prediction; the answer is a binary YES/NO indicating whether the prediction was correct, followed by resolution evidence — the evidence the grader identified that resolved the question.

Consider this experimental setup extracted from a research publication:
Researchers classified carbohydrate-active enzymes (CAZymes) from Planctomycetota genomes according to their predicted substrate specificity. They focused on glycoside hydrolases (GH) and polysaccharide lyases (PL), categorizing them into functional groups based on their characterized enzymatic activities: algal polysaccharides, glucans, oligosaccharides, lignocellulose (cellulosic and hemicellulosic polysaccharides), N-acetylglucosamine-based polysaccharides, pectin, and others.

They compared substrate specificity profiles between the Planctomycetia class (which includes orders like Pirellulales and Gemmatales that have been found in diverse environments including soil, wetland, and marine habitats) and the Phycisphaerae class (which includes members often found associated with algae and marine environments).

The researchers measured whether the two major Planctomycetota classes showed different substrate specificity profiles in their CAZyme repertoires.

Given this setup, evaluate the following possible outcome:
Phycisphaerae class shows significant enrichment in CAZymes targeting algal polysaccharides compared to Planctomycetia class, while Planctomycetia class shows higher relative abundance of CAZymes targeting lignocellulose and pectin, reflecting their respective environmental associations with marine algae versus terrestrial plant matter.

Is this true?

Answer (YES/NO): NO